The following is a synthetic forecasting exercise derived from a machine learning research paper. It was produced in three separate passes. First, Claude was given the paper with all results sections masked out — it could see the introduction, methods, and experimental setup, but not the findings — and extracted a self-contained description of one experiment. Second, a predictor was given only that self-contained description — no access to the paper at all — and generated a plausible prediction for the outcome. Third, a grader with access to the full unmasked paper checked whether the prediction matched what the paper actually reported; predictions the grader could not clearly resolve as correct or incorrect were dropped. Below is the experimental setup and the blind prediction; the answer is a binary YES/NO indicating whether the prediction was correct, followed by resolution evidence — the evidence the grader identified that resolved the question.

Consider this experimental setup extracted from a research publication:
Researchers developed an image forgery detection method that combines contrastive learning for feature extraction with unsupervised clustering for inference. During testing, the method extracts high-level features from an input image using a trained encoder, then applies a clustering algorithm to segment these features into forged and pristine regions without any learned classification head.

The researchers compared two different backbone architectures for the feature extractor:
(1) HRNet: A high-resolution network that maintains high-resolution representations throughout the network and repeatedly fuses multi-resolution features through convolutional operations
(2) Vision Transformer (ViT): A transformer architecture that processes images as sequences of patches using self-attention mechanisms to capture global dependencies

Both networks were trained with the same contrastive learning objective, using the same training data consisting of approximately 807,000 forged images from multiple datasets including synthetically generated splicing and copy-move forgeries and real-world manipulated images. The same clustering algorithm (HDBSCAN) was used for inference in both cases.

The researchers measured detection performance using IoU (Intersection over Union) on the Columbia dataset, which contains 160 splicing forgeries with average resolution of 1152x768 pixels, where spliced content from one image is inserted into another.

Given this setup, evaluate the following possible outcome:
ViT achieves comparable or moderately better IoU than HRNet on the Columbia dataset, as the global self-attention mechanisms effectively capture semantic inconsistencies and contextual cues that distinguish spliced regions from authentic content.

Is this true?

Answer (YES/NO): YES